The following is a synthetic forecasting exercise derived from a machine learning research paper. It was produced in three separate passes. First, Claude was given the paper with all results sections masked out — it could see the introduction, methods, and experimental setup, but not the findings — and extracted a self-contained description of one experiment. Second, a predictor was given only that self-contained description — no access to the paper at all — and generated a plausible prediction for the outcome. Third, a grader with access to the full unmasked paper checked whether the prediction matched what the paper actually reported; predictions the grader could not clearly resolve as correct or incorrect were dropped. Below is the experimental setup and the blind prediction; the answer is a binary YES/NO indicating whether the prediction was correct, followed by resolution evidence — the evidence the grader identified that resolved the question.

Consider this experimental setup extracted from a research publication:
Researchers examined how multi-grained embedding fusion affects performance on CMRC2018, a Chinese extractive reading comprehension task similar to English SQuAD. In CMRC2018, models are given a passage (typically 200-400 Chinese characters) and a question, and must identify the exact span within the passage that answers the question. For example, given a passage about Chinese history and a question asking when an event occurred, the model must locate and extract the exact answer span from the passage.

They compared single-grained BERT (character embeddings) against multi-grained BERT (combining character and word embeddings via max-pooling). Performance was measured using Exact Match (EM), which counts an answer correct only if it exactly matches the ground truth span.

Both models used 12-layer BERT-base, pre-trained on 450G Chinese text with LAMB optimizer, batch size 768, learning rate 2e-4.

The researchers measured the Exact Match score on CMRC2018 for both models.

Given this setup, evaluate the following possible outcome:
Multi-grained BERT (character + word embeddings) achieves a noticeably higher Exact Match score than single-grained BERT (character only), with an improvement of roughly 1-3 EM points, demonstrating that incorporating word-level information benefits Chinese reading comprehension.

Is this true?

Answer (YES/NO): YES